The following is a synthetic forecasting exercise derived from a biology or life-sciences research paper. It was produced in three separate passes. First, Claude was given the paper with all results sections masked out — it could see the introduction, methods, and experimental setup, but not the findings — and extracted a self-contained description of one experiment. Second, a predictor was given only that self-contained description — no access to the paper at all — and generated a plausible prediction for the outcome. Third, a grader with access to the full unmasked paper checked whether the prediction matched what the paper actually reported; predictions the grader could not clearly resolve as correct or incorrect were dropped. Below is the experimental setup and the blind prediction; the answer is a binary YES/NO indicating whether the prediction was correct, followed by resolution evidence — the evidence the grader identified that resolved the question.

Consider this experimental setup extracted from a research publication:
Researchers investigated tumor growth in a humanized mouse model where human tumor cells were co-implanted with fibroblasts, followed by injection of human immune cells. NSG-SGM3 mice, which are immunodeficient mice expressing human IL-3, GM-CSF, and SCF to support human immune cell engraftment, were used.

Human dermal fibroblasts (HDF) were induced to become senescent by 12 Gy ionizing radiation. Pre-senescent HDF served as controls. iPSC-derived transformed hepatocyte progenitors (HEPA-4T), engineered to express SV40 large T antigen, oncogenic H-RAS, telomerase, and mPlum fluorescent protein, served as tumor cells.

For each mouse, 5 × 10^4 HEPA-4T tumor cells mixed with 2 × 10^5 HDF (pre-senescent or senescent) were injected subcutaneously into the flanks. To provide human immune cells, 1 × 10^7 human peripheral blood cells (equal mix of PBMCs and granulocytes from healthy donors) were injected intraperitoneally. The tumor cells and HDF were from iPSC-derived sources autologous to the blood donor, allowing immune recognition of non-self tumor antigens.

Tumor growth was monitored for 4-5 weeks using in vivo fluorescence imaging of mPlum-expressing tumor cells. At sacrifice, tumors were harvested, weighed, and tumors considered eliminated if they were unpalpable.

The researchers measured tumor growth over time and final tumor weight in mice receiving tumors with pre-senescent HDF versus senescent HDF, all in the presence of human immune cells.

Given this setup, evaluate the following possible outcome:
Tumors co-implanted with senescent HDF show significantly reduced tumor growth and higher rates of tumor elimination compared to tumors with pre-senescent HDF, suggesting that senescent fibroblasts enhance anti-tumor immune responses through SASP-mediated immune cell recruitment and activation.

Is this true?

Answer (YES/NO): NO